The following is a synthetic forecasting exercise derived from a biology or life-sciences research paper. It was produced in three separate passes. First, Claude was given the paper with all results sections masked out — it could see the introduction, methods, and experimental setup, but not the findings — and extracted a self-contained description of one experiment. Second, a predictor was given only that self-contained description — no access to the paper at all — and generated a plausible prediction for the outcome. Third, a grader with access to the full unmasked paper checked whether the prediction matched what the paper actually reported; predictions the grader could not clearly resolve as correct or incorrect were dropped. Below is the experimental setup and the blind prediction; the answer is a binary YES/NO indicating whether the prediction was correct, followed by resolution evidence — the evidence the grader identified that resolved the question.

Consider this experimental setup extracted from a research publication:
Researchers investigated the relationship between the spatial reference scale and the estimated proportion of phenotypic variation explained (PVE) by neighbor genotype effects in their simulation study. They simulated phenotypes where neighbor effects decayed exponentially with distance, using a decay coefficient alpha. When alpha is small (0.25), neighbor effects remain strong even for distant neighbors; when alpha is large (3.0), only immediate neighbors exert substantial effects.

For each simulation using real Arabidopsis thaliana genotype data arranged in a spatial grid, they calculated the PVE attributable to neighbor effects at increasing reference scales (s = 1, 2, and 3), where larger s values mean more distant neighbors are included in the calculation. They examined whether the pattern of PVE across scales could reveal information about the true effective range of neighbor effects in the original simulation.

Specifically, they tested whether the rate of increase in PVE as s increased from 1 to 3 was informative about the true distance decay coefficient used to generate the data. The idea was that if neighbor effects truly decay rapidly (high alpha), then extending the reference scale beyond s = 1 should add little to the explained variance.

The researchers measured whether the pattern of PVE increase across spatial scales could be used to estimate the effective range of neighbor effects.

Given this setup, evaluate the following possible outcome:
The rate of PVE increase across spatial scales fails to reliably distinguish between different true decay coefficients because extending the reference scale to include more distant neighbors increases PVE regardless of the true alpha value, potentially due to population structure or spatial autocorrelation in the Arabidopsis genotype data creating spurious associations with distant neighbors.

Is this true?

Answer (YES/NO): NO